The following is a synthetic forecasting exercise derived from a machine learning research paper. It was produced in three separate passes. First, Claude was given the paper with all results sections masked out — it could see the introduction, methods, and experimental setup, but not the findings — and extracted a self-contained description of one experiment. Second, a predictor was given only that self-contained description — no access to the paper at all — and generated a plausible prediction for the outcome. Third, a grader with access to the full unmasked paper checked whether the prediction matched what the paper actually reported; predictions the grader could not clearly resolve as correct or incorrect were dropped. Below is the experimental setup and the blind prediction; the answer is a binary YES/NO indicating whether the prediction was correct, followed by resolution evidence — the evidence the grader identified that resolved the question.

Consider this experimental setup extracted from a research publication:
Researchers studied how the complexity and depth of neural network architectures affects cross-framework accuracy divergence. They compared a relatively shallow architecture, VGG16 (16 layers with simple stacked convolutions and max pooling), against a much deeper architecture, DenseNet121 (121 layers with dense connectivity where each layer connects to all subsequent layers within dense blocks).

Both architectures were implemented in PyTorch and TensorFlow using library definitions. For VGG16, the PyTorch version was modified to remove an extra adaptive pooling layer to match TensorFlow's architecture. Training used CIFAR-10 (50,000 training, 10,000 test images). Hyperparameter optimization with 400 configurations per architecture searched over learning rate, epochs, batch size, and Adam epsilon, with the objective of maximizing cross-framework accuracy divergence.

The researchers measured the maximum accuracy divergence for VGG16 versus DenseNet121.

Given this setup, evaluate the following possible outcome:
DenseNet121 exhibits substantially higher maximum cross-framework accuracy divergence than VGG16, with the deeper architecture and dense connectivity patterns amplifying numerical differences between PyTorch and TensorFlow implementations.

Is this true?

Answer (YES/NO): NO